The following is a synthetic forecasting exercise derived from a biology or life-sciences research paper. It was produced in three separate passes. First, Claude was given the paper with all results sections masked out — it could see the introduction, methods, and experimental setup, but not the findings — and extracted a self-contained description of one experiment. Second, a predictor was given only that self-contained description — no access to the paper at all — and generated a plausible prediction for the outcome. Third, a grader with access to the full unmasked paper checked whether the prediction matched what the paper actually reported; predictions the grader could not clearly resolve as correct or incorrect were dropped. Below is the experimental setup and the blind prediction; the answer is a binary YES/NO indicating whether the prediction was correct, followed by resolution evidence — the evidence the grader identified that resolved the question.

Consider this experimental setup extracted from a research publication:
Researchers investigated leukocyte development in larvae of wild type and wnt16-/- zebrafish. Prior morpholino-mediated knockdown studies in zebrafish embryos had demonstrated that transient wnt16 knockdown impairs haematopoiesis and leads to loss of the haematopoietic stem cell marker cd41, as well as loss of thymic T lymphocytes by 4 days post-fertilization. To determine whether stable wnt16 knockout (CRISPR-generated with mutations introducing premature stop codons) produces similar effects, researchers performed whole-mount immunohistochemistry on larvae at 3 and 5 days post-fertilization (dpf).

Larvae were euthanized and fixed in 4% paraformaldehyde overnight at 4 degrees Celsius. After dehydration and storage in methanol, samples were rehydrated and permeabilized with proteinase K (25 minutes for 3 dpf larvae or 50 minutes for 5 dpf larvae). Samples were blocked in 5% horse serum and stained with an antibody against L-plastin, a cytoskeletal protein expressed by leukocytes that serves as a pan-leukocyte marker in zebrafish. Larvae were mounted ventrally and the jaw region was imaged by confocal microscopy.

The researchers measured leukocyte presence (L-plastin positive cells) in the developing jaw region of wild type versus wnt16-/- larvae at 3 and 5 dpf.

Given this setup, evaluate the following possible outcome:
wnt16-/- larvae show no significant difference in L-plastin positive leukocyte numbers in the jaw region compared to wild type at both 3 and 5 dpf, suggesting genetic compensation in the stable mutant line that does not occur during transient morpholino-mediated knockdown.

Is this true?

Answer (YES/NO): YES